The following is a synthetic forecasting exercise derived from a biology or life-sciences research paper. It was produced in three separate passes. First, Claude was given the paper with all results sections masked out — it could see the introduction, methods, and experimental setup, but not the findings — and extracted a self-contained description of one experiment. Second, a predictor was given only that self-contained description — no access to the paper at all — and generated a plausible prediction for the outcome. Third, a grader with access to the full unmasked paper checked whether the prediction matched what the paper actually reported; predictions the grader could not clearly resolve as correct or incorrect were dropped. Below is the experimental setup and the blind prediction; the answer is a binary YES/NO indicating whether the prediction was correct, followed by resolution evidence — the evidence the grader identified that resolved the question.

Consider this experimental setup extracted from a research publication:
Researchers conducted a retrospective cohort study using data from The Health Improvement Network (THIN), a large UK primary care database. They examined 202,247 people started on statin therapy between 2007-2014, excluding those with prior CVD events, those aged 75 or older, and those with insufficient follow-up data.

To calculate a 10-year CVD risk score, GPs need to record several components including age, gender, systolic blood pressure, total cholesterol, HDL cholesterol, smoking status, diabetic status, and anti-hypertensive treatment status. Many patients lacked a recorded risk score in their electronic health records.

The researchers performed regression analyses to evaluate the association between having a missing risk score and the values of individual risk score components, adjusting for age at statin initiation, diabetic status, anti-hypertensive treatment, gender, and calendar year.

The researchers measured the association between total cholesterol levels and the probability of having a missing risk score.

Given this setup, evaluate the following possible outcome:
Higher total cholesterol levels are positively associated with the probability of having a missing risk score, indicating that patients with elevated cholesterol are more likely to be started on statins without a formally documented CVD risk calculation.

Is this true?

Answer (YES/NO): YES